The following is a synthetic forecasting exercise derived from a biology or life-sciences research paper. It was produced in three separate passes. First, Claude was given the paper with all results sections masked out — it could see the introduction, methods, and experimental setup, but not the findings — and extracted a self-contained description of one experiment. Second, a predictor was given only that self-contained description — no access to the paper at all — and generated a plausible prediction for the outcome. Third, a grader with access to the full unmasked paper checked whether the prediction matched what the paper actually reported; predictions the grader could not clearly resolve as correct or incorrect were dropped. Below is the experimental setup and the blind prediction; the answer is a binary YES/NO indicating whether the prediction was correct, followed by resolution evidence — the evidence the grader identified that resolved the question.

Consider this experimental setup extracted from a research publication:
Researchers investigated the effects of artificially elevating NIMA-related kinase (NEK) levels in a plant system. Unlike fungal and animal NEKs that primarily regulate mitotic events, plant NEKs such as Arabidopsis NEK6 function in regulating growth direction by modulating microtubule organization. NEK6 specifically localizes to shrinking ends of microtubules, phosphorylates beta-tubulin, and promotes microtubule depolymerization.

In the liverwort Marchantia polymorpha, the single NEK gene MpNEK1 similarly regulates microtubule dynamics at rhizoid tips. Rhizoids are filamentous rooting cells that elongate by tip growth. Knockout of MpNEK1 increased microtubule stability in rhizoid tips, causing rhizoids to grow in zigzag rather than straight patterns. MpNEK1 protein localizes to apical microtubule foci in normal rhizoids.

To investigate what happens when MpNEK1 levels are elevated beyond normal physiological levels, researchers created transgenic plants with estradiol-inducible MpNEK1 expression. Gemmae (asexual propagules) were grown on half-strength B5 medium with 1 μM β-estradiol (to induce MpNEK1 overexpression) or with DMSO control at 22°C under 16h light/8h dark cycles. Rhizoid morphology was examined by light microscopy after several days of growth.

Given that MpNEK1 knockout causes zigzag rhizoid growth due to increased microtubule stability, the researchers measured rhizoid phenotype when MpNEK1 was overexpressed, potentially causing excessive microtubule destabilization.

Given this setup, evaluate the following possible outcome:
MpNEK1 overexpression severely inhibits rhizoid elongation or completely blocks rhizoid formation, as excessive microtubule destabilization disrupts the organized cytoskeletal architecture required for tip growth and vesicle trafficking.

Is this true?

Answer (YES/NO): YES